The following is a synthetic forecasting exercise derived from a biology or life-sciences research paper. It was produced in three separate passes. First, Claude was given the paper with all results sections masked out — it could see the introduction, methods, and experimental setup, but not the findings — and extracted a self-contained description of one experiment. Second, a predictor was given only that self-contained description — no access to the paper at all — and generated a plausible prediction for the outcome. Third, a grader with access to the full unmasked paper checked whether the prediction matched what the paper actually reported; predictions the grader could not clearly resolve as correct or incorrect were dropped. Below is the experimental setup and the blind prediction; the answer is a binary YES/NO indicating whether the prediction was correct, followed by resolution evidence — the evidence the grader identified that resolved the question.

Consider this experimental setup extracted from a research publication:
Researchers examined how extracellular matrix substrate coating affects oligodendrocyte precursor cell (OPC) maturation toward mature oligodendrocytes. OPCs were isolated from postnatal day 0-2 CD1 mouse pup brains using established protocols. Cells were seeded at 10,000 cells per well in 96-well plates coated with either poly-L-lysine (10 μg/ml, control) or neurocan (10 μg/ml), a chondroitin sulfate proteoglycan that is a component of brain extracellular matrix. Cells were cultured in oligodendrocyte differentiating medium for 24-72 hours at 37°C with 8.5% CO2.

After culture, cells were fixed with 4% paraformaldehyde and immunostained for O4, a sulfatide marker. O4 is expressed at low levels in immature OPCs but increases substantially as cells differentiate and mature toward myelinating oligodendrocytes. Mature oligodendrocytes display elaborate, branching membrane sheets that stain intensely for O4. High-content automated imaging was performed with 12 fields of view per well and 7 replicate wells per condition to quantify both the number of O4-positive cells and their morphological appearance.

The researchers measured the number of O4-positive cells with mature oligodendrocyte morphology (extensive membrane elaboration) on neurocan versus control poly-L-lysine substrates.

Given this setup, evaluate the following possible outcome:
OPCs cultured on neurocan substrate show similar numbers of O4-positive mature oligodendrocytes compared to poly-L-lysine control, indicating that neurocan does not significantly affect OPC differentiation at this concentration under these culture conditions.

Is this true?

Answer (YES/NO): NO